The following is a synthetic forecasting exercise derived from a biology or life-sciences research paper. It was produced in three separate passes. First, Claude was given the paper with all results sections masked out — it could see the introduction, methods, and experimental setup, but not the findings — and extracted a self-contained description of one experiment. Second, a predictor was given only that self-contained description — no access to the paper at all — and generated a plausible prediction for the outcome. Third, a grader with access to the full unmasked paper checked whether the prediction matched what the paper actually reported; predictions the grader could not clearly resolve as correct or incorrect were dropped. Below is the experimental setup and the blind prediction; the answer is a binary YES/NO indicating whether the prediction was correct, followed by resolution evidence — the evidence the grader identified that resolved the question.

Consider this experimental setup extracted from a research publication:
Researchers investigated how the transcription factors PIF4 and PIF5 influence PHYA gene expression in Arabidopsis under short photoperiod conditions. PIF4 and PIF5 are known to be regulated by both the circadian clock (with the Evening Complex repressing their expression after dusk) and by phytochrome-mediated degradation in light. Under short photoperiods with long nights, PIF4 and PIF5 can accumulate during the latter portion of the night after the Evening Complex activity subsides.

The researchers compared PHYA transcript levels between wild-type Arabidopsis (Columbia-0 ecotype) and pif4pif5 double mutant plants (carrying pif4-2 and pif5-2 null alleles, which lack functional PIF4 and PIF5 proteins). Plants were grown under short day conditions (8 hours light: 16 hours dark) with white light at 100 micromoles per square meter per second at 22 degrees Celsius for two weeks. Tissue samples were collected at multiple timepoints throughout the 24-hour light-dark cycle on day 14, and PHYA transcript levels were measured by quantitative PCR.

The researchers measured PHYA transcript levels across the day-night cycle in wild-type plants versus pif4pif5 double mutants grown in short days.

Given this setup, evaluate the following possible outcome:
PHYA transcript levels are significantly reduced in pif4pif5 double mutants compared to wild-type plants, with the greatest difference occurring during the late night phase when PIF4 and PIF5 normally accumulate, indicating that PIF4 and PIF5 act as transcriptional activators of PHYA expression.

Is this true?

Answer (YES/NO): YES